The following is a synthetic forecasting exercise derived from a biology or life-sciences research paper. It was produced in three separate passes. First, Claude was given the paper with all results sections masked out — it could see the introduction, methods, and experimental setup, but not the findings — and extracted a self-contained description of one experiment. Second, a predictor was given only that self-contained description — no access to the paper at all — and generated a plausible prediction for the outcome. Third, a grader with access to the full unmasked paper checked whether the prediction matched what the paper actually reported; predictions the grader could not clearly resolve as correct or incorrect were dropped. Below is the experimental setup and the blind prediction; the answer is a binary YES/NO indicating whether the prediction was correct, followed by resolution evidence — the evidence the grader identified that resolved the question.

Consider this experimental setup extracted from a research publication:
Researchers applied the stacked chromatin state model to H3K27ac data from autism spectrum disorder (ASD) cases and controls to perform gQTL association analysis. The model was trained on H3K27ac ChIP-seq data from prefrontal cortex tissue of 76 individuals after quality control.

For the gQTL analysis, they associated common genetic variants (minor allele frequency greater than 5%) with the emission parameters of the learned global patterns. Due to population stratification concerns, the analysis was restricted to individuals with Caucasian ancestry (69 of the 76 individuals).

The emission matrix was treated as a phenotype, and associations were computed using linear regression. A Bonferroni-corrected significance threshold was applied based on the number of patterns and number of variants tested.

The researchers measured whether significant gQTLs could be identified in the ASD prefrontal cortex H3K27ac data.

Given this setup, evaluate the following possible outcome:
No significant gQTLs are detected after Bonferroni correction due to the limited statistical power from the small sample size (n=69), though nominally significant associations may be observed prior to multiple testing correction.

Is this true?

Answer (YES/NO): NO